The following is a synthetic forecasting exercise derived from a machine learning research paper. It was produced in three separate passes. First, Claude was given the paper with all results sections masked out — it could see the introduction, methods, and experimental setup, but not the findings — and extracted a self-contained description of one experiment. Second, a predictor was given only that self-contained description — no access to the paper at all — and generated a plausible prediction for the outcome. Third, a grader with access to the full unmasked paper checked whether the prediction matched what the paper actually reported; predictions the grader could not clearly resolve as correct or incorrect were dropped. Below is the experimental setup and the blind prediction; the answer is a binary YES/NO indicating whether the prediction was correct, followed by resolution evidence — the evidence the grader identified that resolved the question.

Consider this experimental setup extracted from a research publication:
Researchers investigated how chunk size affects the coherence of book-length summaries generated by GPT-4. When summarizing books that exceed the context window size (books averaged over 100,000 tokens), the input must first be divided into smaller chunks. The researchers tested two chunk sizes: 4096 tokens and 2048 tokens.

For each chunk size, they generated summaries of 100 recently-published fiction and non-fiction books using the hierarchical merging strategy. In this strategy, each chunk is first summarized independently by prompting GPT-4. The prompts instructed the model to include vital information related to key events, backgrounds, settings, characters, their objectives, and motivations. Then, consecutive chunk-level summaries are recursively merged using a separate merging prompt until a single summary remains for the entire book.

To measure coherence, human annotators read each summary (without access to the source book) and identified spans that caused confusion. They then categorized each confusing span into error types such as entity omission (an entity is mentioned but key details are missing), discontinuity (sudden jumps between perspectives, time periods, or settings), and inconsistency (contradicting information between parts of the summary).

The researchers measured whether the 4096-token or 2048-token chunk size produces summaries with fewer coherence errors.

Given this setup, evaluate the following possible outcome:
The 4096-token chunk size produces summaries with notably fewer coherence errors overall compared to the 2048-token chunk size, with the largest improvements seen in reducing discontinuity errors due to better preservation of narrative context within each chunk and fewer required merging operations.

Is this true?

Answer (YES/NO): NO